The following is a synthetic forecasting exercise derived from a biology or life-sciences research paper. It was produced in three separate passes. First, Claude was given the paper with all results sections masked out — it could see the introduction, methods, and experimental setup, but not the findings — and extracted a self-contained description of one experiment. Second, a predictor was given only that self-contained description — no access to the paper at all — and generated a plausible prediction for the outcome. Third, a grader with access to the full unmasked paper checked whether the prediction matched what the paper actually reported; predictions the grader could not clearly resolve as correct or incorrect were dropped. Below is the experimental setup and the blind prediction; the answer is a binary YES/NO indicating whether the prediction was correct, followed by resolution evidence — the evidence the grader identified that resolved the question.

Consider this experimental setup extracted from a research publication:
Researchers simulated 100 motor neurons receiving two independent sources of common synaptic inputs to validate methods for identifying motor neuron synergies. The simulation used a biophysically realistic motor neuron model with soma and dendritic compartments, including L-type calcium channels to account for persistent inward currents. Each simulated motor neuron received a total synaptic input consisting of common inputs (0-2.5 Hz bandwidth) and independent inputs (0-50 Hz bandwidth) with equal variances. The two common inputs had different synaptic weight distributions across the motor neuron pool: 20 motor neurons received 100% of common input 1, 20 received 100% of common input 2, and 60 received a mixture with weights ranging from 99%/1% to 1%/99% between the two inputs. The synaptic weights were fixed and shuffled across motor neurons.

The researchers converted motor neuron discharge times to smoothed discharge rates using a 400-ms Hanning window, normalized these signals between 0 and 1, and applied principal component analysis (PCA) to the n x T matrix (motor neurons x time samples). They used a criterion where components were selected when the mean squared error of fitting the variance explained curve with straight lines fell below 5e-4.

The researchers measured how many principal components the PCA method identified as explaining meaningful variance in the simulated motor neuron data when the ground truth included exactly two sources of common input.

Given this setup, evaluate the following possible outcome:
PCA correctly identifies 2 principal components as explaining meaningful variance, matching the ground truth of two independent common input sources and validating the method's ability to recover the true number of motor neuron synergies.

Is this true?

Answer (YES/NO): YES